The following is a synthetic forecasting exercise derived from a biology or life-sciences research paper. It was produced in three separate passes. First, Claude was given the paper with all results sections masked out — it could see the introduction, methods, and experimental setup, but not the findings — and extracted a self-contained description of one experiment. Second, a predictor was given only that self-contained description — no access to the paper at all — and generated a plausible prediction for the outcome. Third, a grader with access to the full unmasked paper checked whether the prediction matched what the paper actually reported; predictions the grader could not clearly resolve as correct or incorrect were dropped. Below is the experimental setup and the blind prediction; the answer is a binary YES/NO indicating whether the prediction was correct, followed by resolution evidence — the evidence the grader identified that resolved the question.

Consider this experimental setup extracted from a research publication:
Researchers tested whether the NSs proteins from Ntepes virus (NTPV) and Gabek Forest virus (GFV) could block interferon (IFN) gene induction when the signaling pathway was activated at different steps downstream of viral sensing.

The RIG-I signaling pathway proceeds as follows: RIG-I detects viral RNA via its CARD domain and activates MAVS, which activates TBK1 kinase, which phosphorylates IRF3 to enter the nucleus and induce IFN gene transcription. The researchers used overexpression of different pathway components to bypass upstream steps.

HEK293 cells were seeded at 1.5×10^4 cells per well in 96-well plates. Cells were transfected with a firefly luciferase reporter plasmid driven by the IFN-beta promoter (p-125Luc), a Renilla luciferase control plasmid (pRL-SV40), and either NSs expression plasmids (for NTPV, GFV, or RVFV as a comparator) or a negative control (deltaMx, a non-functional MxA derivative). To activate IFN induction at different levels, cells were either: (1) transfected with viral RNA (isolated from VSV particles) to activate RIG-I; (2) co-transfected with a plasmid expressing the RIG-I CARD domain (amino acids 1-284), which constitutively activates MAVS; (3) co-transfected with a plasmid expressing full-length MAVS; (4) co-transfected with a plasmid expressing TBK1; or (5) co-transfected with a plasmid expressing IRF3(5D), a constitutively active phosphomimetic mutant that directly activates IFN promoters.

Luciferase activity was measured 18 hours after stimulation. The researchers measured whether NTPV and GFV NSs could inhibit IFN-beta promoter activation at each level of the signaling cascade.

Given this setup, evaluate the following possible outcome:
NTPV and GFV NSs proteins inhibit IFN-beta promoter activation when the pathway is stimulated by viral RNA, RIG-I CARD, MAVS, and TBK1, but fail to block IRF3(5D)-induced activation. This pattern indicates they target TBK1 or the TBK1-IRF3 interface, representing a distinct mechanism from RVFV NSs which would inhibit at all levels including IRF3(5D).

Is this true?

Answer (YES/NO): NO